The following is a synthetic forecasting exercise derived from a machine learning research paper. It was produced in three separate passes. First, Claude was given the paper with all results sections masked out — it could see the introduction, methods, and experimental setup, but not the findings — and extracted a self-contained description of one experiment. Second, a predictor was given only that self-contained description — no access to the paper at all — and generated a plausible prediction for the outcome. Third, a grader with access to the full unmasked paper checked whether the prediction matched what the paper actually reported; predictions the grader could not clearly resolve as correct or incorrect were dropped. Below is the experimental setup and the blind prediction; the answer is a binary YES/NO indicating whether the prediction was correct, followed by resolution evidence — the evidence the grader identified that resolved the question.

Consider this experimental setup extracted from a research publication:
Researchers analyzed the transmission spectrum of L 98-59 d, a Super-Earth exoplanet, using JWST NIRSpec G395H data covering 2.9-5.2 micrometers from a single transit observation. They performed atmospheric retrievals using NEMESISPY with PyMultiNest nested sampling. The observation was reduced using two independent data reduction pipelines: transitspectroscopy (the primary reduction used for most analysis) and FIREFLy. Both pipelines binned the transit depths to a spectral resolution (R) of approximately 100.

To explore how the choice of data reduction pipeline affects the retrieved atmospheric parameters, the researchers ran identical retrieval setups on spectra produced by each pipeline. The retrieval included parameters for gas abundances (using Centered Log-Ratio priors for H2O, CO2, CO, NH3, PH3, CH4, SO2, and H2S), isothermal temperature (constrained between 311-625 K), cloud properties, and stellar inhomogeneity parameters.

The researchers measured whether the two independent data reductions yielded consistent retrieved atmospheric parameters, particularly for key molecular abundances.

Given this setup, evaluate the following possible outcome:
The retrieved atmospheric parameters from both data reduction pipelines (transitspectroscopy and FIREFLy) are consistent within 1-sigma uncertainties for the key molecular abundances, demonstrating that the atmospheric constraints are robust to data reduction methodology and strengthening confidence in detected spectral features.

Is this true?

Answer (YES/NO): YES